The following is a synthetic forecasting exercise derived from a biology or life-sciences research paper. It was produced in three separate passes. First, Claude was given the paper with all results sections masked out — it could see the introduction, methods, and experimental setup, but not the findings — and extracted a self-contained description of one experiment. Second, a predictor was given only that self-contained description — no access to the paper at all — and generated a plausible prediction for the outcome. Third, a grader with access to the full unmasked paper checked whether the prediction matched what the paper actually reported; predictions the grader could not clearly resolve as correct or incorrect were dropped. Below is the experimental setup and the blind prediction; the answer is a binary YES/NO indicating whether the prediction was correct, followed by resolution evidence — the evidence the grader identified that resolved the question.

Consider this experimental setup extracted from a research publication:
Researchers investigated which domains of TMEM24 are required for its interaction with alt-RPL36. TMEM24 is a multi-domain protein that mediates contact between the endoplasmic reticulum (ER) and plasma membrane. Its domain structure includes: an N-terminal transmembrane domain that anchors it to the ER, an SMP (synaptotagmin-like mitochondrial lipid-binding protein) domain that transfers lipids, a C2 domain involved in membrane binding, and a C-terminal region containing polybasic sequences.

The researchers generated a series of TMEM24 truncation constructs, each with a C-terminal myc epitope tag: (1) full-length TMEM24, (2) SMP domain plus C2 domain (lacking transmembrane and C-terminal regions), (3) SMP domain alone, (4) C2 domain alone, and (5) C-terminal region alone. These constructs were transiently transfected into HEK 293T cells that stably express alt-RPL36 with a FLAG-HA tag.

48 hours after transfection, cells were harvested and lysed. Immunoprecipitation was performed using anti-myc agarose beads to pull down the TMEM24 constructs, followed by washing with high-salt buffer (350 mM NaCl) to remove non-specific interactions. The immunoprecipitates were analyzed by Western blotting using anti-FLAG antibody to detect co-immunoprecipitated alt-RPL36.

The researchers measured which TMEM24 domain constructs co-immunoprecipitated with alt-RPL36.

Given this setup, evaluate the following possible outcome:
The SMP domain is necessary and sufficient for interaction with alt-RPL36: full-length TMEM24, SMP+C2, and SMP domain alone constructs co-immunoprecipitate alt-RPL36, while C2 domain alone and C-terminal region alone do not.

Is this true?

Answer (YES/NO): NO